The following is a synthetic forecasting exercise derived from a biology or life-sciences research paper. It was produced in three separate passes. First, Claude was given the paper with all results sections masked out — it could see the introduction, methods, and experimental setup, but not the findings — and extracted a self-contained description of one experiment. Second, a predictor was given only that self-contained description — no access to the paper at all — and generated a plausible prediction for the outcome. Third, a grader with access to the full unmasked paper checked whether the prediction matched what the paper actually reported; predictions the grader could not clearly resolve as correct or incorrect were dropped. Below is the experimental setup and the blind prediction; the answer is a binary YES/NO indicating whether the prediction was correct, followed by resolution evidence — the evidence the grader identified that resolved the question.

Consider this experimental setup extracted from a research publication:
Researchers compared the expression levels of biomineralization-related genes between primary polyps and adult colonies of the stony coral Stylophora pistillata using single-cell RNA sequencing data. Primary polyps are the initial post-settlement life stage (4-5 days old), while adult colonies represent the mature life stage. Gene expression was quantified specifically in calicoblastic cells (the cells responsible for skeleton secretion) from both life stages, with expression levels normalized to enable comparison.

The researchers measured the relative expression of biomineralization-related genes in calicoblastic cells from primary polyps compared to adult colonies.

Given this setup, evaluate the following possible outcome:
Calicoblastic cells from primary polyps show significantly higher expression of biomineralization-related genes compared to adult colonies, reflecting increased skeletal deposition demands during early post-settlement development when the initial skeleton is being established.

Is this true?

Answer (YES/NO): YES